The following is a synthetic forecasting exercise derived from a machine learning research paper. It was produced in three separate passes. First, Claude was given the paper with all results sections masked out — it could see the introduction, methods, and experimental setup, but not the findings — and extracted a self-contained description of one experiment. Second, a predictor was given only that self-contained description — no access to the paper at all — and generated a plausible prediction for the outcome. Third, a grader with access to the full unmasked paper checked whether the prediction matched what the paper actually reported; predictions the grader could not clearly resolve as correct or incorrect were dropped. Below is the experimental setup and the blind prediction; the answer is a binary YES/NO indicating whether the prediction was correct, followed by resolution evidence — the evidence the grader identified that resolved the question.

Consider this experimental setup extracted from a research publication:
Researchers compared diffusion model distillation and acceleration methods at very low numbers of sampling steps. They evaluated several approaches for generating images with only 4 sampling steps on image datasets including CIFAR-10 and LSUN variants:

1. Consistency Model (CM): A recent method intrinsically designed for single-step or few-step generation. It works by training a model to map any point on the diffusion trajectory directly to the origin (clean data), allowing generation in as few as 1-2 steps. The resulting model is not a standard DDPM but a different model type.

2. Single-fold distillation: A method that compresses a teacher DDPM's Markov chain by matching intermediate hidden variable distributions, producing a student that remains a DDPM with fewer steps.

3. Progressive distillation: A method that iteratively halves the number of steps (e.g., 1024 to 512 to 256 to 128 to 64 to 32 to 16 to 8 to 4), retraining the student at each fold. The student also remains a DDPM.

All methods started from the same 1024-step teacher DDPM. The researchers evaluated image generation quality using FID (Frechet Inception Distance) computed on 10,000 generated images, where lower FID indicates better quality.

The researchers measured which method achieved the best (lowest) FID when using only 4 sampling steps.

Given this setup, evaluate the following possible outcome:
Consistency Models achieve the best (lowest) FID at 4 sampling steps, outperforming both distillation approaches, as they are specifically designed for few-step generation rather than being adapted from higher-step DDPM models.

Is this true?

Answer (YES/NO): YES